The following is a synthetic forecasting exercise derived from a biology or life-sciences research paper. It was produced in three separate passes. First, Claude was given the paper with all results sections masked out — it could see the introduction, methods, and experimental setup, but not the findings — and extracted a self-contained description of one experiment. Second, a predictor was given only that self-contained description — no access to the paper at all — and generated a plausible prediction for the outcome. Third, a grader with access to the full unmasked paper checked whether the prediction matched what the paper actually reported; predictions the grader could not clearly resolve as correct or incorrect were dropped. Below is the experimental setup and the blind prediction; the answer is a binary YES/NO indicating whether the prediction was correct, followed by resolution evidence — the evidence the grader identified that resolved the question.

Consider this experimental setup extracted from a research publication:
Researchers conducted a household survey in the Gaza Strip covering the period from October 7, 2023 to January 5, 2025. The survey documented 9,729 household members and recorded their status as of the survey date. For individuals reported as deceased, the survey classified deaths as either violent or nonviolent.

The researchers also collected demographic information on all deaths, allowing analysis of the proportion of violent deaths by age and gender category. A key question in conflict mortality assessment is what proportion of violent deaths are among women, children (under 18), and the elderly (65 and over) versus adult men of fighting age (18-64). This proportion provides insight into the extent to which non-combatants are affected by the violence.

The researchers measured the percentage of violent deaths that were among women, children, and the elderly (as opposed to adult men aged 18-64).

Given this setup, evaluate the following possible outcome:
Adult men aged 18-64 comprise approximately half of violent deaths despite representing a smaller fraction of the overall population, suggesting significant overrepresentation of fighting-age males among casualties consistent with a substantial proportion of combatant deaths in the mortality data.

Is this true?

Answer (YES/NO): NO